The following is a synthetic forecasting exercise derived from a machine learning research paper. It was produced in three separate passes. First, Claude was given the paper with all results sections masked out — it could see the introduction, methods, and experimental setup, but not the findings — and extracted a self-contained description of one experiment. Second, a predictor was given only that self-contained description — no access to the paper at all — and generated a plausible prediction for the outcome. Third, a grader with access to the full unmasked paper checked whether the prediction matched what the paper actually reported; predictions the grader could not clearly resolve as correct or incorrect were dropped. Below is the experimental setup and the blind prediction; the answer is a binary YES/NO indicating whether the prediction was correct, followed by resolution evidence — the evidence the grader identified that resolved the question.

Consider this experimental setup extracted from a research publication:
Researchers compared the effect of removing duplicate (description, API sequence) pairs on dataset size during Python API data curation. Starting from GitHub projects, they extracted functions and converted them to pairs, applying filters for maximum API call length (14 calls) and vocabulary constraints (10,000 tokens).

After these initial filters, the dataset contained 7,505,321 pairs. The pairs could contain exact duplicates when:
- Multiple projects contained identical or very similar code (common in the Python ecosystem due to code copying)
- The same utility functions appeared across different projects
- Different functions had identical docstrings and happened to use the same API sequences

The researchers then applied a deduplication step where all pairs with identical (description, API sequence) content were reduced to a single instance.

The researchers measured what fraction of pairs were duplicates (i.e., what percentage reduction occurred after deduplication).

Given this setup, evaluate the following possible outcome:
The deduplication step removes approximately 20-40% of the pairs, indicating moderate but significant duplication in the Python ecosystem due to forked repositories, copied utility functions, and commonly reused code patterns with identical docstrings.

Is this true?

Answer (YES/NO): NO